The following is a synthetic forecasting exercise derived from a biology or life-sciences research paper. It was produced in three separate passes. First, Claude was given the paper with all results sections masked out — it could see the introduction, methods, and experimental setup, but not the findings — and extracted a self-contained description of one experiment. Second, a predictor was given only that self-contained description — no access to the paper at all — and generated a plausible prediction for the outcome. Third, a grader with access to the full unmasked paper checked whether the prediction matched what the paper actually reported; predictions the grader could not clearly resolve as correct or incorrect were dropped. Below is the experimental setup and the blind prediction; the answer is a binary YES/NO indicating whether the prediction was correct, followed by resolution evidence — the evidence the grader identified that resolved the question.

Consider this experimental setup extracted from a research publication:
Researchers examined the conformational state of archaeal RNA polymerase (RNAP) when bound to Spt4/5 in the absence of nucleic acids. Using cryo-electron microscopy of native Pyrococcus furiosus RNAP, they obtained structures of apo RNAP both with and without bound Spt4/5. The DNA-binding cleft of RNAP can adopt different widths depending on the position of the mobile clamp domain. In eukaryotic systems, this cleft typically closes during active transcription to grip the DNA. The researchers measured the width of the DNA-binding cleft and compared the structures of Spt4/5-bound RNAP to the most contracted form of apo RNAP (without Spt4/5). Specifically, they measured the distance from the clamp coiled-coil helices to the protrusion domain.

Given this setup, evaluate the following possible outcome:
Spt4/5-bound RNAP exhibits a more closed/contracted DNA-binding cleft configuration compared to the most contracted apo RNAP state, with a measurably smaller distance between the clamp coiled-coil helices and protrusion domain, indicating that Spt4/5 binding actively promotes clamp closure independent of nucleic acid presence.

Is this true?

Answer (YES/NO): YES